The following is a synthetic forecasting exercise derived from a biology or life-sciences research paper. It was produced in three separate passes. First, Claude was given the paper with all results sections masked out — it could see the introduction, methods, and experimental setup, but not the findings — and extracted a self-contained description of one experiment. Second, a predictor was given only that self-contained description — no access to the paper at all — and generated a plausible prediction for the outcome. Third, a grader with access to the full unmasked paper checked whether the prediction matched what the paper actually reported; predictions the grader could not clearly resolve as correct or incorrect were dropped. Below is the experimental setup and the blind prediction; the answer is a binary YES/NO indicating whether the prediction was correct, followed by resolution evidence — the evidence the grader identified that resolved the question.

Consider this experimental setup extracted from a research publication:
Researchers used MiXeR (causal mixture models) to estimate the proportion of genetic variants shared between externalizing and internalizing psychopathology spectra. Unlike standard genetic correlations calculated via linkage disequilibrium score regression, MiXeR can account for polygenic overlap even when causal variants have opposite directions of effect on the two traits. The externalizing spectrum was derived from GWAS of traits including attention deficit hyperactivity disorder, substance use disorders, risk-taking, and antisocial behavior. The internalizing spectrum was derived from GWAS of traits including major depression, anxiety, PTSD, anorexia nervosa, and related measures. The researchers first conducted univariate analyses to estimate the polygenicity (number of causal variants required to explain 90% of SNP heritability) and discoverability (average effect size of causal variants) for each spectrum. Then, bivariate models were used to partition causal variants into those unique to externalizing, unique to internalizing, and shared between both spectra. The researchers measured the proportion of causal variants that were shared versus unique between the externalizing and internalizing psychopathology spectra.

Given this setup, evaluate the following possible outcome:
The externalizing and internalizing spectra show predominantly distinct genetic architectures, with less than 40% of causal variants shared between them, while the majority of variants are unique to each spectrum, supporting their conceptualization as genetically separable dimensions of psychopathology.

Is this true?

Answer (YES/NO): NO